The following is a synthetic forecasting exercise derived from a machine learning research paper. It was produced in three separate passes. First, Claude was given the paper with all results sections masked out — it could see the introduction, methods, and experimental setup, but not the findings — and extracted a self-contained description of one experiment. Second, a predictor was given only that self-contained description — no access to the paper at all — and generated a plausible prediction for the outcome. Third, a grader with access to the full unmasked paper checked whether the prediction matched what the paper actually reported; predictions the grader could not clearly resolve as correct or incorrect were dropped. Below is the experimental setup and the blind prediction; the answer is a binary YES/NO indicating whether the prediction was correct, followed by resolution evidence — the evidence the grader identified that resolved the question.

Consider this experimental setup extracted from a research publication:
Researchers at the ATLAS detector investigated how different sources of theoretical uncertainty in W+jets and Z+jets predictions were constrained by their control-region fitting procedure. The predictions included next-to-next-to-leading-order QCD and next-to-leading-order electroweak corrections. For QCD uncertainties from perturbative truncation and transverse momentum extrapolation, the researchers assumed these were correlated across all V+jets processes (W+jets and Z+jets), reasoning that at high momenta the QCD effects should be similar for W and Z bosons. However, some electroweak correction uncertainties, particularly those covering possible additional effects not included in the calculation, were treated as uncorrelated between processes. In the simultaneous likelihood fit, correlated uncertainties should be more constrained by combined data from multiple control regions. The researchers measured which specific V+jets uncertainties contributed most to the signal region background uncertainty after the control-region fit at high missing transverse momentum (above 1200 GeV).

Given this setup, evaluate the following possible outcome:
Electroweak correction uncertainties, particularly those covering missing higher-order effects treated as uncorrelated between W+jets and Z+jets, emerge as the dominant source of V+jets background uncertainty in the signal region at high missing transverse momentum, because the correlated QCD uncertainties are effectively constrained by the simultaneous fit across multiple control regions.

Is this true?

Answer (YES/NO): YES